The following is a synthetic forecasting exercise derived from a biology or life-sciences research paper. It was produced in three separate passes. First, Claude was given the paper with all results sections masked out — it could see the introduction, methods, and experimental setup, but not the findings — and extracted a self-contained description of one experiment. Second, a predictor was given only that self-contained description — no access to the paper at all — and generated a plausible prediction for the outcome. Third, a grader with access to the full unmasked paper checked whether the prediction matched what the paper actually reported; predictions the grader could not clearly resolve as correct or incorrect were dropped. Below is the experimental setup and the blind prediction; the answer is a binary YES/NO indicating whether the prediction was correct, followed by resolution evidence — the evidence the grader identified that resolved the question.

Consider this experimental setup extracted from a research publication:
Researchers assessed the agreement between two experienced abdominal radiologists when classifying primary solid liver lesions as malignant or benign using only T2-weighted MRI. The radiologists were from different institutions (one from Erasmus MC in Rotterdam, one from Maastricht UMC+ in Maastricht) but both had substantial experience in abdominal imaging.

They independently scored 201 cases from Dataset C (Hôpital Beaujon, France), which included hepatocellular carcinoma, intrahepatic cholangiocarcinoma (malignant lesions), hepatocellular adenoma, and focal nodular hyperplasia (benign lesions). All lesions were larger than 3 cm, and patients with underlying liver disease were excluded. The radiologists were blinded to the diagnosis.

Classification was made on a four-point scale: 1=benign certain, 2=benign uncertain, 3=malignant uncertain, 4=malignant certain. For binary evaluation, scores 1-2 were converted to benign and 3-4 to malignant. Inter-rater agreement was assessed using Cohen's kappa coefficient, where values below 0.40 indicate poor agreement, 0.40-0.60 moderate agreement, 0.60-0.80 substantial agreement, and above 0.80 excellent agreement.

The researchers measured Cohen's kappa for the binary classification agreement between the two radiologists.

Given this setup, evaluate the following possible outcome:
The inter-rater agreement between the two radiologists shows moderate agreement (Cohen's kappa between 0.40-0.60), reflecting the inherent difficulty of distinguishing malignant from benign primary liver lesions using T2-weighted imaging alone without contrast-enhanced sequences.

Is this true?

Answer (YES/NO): NO